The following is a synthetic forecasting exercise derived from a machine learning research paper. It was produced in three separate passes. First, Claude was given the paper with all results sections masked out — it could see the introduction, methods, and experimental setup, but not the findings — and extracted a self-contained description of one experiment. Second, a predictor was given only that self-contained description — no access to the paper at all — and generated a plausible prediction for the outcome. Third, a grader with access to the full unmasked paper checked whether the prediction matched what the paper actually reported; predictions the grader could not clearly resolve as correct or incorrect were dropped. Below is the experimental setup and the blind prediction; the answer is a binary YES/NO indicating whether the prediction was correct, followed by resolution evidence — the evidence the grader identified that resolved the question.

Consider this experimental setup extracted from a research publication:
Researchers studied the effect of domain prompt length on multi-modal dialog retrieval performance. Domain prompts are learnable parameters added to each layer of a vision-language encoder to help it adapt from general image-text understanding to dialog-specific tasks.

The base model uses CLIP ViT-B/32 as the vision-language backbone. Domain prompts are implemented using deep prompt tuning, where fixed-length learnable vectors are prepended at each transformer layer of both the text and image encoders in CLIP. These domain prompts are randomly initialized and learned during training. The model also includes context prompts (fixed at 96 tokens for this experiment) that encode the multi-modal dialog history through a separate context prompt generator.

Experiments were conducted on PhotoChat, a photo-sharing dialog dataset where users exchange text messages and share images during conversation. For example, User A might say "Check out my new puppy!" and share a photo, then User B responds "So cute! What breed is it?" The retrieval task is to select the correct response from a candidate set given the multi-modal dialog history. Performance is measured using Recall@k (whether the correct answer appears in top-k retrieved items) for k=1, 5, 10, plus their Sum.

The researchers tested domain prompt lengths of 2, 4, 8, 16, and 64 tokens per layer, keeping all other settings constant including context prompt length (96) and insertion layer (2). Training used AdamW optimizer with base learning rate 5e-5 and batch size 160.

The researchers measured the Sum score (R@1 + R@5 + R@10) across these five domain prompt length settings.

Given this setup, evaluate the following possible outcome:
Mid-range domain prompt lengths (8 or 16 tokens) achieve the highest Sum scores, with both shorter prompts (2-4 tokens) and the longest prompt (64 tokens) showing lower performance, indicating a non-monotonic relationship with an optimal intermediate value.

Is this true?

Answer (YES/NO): NO